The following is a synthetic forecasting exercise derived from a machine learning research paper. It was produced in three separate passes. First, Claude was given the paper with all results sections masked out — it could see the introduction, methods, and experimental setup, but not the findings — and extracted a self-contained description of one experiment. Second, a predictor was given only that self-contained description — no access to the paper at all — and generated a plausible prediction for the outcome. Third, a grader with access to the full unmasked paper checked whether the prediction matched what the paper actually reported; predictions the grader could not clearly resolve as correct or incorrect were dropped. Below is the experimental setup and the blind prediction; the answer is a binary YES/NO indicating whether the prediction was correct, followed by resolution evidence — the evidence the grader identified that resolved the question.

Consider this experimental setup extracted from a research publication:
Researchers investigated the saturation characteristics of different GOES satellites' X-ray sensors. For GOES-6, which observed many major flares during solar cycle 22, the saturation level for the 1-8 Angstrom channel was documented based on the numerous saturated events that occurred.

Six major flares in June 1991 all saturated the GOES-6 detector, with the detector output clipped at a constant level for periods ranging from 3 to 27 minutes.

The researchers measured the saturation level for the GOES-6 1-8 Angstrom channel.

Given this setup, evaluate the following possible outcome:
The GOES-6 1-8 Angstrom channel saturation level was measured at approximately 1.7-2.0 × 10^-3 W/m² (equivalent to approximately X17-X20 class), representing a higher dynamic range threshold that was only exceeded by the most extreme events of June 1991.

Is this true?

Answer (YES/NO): NO